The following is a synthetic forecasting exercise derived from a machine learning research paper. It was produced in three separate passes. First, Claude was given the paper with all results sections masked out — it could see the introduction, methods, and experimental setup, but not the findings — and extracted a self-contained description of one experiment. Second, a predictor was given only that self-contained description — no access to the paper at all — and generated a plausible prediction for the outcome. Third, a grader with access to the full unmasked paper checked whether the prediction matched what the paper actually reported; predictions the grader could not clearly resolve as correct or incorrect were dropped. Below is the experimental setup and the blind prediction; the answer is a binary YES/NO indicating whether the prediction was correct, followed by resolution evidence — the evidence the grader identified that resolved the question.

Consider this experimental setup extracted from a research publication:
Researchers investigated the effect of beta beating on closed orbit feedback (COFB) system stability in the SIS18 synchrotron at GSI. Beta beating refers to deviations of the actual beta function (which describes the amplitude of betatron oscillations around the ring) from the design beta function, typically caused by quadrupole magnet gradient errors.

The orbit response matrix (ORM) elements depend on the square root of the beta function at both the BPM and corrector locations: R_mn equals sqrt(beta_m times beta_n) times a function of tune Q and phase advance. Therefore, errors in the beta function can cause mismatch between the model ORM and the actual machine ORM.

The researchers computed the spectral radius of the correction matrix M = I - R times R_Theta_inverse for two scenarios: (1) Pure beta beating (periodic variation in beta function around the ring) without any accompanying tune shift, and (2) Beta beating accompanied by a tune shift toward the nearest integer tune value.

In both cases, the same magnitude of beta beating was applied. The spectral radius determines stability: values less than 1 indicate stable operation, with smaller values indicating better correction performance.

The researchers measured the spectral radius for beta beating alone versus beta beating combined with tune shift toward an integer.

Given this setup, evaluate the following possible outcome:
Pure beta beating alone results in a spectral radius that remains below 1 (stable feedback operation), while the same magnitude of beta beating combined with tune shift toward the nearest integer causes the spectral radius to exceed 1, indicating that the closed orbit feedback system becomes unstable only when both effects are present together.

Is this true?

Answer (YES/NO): YES